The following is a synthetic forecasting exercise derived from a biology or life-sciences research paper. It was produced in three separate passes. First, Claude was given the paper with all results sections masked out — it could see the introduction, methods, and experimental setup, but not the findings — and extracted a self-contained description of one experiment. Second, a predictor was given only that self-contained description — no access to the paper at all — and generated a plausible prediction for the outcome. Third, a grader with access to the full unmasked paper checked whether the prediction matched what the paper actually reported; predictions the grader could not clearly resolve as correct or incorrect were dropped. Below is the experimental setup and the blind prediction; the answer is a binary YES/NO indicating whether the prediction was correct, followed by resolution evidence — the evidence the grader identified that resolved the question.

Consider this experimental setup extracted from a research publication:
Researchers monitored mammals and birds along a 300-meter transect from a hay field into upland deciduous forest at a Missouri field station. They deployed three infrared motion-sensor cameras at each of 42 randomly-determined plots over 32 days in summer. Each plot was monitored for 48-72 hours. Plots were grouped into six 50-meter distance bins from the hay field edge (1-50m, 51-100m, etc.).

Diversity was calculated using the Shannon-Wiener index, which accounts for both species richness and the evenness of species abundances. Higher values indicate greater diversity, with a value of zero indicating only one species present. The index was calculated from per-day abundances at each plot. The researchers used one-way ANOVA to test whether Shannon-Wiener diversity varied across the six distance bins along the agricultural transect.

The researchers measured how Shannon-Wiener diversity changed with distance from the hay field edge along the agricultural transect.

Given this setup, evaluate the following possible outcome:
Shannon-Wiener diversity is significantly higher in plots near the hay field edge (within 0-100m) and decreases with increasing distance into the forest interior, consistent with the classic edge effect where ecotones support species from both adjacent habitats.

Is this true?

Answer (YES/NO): NO